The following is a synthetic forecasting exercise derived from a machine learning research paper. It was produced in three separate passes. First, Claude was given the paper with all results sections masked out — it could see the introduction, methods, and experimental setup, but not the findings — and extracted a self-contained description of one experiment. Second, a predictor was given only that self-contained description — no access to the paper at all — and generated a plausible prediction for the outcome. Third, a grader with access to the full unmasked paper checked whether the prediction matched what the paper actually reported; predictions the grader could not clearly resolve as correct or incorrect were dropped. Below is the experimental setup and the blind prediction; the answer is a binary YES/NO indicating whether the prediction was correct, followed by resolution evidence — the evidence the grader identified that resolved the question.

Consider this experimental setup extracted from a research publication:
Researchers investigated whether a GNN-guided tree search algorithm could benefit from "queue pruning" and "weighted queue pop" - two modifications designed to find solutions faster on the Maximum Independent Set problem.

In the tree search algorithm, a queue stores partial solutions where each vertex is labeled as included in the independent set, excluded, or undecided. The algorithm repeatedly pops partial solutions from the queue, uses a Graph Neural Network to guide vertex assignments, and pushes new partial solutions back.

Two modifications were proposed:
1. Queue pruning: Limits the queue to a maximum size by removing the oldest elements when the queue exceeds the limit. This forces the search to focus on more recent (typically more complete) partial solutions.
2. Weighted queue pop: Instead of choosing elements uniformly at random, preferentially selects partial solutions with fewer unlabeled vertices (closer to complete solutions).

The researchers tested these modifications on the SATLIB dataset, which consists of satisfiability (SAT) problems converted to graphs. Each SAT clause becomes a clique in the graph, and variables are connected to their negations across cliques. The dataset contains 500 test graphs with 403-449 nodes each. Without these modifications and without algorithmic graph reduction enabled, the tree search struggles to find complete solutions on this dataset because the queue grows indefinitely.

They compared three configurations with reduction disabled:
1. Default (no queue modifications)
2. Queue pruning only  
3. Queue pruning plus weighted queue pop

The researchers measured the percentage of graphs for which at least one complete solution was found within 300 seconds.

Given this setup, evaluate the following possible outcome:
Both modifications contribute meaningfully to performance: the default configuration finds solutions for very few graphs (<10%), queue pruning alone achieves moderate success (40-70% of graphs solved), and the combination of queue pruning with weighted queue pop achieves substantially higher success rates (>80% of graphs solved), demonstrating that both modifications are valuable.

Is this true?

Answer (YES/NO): NO